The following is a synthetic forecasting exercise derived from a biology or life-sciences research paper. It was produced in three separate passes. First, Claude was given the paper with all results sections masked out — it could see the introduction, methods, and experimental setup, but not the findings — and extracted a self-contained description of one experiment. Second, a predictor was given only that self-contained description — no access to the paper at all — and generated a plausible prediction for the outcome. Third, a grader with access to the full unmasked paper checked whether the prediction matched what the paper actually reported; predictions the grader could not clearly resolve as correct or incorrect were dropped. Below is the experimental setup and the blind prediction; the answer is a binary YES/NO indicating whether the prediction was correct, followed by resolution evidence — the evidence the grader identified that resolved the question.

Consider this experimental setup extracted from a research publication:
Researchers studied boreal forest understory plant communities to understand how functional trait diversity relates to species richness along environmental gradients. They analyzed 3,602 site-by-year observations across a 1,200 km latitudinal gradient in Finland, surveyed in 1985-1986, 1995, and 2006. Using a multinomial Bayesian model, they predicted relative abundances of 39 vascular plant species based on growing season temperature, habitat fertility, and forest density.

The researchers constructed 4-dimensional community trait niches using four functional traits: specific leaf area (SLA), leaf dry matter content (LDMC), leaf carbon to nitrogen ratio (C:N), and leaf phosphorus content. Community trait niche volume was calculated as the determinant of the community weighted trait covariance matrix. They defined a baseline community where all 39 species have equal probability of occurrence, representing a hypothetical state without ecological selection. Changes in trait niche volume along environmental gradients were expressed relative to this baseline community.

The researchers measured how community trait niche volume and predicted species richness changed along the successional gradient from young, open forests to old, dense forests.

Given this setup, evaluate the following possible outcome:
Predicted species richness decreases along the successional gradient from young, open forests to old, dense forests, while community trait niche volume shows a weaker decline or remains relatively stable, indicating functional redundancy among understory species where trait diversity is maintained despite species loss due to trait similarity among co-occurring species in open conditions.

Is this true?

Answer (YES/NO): NO